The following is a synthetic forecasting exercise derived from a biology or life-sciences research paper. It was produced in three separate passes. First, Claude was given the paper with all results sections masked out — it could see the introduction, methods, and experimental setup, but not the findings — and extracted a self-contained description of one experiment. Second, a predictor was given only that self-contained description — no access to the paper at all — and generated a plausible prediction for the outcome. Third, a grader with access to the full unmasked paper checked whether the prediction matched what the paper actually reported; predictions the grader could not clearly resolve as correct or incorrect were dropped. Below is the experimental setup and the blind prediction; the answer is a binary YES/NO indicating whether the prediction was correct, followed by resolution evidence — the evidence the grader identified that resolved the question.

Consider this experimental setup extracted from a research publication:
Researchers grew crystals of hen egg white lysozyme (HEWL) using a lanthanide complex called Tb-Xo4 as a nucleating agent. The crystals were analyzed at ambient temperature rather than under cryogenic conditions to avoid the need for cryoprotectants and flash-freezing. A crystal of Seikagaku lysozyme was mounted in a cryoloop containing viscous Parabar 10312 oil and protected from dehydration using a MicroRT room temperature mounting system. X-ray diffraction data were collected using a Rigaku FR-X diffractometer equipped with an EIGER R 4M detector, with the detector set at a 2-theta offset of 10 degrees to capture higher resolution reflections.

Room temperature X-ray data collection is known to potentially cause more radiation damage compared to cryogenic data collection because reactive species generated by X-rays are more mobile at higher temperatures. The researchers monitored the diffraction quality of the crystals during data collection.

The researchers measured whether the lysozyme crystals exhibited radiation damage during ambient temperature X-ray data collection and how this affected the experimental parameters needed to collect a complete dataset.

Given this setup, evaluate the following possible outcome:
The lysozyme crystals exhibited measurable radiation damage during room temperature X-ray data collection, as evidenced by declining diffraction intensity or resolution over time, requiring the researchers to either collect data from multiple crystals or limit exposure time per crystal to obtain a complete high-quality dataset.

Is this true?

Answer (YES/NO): YES